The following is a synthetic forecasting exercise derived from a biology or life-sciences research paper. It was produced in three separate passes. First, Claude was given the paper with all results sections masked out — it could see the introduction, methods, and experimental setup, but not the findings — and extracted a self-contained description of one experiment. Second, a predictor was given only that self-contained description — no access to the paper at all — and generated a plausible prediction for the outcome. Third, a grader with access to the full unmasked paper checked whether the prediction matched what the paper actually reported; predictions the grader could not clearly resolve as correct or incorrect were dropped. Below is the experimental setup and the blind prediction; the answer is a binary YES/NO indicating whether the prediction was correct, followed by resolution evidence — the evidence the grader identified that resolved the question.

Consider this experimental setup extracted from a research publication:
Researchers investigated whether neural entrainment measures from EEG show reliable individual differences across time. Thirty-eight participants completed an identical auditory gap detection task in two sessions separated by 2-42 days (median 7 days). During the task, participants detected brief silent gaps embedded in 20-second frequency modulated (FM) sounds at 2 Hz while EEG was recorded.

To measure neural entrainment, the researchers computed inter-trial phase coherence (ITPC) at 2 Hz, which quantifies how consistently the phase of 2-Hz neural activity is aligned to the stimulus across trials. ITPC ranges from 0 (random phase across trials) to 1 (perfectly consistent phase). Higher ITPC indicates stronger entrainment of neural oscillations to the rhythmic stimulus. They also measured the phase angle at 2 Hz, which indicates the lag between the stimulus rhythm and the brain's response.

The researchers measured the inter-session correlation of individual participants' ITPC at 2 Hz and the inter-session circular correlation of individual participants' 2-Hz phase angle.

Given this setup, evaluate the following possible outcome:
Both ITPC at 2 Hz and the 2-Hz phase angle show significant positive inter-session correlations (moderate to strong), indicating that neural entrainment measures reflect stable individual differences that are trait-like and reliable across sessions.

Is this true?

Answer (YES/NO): YES